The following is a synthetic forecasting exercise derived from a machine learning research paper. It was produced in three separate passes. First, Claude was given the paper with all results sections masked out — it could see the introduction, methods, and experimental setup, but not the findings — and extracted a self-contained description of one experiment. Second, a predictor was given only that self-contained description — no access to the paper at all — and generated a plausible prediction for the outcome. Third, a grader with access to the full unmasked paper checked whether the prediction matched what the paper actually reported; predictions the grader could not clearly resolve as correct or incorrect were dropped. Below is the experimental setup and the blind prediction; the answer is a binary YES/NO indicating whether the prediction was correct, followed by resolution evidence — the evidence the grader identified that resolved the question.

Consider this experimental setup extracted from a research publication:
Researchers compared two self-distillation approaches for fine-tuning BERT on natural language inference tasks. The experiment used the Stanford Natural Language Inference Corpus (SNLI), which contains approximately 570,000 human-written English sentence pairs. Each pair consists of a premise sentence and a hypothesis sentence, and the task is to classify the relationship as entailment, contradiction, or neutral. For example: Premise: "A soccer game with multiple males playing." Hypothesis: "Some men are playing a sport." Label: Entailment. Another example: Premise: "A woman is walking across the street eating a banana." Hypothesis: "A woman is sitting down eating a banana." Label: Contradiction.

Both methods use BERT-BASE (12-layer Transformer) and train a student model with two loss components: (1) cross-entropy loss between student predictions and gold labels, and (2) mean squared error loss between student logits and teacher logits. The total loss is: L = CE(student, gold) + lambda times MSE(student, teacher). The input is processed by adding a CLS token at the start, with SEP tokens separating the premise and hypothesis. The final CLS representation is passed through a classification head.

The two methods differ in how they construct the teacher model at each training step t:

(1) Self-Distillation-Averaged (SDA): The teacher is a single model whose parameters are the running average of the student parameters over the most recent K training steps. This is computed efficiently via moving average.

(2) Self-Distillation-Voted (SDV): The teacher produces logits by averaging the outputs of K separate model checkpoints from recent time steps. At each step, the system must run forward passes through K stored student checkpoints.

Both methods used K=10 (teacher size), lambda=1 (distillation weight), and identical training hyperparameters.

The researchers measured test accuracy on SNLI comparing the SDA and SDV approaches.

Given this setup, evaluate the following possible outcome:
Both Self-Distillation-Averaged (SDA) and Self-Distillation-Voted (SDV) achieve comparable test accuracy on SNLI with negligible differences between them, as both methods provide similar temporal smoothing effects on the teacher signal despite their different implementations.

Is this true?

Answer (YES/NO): YES